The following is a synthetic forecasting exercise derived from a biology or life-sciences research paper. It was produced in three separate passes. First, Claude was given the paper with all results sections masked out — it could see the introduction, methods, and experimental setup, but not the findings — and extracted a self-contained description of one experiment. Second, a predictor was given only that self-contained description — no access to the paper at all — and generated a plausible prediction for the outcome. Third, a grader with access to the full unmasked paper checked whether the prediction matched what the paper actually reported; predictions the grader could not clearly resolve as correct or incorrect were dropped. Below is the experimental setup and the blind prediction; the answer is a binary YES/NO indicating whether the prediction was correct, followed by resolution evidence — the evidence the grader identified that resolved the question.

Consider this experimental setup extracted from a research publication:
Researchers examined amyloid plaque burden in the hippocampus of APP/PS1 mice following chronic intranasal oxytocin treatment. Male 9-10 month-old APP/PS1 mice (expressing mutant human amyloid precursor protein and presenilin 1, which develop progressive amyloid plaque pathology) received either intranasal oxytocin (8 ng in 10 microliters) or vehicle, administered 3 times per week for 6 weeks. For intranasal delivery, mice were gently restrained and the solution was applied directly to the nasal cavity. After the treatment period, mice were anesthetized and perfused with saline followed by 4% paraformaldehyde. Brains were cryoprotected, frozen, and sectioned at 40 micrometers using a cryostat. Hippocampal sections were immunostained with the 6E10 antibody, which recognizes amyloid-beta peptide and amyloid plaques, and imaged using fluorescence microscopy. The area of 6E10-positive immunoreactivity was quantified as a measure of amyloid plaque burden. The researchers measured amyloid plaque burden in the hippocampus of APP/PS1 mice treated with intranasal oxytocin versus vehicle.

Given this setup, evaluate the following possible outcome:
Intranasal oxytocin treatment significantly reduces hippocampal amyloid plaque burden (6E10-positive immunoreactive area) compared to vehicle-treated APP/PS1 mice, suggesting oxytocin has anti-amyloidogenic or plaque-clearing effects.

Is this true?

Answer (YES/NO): NO